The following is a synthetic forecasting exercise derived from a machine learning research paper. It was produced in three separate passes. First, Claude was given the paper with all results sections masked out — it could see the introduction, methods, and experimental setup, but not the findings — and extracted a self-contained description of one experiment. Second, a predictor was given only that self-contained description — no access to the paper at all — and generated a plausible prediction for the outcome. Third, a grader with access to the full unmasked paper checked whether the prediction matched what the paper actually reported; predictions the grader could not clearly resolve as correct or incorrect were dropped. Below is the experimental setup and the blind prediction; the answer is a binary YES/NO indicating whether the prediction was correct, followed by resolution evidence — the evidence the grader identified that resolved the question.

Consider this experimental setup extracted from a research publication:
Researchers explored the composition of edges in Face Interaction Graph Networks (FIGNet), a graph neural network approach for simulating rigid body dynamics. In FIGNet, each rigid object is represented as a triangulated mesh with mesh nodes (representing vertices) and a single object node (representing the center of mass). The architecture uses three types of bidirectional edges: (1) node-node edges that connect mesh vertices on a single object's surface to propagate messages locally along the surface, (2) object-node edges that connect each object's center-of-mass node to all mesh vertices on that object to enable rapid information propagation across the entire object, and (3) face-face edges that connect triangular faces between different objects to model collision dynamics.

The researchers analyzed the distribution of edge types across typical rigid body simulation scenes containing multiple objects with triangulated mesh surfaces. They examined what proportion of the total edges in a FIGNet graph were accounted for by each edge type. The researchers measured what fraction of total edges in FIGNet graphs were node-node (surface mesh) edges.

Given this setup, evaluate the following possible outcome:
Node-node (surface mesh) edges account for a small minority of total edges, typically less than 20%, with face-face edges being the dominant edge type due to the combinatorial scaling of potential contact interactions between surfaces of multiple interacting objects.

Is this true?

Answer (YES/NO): NO